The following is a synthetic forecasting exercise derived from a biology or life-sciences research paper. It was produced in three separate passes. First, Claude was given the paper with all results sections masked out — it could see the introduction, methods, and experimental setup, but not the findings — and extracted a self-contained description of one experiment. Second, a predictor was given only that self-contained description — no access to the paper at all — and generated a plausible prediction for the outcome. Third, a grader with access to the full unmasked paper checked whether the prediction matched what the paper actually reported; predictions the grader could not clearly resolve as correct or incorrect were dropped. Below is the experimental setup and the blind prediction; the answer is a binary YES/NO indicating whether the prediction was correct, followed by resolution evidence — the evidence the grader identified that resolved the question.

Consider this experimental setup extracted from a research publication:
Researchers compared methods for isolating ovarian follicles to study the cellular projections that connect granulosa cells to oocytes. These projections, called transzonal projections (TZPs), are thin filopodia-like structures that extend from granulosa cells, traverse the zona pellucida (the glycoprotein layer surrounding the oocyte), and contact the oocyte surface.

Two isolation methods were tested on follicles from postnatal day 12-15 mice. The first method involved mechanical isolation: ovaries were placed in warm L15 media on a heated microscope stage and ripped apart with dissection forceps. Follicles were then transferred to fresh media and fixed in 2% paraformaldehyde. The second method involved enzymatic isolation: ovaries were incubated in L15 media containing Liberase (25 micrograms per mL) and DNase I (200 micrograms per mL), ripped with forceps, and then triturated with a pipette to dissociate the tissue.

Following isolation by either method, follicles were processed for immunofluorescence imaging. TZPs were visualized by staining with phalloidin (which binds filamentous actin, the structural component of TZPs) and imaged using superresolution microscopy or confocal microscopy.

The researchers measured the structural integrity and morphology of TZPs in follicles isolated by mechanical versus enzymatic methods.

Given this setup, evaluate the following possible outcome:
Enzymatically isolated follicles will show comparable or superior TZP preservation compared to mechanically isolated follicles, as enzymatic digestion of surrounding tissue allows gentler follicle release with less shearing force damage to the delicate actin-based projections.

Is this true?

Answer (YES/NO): NO